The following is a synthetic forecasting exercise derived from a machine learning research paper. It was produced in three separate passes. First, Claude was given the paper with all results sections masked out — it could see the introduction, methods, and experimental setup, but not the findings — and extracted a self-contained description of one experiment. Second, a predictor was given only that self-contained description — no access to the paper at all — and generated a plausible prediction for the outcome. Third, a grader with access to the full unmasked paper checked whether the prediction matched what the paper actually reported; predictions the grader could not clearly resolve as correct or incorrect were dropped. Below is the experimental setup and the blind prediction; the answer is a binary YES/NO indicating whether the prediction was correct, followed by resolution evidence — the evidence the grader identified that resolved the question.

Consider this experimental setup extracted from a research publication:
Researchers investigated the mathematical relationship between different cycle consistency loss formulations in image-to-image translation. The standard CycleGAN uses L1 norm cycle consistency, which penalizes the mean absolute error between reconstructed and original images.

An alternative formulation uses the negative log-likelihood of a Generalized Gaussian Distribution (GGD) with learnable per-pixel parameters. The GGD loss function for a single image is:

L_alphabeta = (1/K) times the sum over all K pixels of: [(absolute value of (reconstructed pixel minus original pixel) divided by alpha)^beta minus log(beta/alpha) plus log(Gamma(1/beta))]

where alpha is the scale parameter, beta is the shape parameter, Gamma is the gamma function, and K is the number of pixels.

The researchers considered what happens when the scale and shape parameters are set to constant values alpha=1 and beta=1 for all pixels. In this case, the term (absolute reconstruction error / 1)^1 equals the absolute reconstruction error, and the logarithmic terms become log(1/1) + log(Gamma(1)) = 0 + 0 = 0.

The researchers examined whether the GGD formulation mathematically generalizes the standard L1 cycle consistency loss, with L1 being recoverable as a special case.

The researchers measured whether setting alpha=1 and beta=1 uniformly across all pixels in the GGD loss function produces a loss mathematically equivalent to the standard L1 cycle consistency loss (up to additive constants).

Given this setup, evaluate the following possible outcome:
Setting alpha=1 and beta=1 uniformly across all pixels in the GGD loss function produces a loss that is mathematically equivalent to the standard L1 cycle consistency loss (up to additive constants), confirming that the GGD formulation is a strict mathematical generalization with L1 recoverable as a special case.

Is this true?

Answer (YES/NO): YES